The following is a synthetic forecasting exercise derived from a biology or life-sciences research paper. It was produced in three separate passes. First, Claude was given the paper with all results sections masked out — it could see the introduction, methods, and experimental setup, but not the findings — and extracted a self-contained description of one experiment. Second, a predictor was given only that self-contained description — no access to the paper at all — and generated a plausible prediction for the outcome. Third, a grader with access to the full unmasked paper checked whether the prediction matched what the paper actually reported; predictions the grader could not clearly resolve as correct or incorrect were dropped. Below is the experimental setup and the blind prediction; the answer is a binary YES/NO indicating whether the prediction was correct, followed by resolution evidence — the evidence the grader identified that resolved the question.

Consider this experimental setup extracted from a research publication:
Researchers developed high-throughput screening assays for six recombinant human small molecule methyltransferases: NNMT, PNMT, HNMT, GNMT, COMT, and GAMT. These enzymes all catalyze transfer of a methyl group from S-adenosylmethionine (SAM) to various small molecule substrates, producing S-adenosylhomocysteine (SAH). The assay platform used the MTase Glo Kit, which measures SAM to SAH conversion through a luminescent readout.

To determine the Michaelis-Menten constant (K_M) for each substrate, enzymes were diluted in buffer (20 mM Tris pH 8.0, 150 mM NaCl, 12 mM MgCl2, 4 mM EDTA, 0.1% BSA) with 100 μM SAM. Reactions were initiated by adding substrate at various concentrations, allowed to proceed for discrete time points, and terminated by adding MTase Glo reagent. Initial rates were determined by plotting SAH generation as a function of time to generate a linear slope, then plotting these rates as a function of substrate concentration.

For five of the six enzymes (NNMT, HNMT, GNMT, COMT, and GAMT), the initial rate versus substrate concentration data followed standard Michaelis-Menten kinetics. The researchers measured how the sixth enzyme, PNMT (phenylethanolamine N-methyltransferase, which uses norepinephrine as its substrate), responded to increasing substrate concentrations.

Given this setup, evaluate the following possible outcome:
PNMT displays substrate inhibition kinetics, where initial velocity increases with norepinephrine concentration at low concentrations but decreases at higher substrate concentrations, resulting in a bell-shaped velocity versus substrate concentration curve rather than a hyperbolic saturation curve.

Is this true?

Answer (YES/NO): YES